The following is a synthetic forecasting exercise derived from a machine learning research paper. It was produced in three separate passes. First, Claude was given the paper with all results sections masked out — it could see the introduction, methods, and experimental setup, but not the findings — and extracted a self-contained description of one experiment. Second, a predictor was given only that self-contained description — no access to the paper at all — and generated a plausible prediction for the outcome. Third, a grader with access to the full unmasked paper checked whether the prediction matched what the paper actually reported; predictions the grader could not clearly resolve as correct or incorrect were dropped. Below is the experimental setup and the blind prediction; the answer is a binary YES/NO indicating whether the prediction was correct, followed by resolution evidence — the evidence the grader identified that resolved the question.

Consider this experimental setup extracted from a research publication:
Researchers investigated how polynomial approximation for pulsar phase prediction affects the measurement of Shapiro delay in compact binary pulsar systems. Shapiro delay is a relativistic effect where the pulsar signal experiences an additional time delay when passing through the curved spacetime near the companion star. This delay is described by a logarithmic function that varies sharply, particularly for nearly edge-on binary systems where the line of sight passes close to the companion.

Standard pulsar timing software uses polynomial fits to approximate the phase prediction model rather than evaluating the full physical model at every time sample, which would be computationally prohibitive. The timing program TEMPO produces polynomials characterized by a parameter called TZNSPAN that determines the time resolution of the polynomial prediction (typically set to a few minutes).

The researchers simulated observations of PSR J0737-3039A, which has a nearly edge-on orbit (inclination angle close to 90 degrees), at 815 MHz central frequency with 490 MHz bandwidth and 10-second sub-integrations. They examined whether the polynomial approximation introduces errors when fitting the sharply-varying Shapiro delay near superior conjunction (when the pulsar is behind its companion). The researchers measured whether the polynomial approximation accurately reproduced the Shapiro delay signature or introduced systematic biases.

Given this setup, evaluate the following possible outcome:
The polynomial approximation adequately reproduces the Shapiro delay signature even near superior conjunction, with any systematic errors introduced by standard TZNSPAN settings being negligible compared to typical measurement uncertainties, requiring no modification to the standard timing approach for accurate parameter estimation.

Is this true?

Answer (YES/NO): NO